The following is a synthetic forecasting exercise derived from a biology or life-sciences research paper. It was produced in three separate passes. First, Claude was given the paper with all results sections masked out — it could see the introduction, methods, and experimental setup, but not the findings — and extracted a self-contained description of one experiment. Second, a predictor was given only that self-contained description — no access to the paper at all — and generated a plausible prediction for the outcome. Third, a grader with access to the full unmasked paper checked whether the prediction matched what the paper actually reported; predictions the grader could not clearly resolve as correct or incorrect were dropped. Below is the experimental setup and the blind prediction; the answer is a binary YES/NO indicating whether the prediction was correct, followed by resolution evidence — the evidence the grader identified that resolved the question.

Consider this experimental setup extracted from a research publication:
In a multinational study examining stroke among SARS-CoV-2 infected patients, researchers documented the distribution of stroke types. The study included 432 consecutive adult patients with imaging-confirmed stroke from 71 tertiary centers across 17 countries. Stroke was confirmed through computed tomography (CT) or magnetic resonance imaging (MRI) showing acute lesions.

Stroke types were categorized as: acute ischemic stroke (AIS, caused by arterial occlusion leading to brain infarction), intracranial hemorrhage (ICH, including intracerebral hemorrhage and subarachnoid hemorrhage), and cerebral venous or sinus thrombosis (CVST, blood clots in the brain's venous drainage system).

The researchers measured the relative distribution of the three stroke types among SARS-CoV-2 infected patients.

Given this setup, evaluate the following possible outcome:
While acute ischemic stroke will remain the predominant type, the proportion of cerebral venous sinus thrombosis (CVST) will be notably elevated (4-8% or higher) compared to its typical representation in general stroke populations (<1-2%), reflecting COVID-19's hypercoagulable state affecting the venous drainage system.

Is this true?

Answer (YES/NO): YES